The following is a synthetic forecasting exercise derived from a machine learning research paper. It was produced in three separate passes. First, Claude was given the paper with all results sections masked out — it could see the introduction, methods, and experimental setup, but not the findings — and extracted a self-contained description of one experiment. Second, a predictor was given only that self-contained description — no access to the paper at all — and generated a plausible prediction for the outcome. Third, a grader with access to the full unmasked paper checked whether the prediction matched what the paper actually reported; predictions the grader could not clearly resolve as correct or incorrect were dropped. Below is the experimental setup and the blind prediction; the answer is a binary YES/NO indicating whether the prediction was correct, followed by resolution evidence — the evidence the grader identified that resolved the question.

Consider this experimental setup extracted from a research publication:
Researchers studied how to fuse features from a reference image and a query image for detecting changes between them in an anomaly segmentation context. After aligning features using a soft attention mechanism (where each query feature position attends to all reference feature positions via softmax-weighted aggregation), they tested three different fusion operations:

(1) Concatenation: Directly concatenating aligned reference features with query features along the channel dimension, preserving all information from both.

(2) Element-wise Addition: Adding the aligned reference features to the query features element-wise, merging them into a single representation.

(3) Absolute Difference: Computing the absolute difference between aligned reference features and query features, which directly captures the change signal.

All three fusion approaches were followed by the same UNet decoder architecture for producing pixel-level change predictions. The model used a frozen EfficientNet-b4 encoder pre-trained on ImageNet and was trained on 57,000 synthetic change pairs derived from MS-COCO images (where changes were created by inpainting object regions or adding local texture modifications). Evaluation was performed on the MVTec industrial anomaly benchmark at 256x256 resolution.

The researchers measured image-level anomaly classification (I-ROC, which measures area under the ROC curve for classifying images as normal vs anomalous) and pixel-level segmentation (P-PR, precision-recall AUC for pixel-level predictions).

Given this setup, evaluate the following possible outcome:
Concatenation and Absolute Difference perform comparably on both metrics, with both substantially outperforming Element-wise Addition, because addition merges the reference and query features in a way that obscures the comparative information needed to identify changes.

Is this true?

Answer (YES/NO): NO